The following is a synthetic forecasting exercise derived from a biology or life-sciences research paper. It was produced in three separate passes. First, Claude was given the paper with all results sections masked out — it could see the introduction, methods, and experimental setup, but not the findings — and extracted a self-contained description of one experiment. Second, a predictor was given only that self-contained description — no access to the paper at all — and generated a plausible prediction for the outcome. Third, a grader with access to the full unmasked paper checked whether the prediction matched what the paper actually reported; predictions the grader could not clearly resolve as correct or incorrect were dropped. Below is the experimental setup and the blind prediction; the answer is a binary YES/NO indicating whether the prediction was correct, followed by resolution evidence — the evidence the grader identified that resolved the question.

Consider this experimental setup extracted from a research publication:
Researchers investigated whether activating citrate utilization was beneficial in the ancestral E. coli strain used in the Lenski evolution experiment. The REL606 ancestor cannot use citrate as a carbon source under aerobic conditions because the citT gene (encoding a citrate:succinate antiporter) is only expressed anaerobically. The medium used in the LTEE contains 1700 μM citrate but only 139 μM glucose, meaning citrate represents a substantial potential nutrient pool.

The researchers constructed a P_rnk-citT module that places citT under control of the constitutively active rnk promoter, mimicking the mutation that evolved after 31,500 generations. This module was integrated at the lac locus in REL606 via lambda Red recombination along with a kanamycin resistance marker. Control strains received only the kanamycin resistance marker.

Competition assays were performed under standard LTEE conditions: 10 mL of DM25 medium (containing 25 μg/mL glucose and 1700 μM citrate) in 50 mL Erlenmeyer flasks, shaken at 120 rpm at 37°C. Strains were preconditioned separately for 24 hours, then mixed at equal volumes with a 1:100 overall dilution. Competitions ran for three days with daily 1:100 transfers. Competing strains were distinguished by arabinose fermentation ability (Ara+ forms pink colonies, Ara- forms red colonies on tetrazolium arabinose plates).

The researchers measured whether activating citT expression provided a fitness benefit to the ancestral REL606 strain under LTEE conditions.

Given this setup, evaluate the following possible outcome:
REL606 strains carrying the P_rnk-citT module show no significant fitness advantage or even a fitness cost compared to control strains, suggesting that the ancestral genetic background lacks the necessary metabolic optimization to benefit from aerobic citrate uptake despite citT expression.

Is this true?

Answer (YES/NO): NO